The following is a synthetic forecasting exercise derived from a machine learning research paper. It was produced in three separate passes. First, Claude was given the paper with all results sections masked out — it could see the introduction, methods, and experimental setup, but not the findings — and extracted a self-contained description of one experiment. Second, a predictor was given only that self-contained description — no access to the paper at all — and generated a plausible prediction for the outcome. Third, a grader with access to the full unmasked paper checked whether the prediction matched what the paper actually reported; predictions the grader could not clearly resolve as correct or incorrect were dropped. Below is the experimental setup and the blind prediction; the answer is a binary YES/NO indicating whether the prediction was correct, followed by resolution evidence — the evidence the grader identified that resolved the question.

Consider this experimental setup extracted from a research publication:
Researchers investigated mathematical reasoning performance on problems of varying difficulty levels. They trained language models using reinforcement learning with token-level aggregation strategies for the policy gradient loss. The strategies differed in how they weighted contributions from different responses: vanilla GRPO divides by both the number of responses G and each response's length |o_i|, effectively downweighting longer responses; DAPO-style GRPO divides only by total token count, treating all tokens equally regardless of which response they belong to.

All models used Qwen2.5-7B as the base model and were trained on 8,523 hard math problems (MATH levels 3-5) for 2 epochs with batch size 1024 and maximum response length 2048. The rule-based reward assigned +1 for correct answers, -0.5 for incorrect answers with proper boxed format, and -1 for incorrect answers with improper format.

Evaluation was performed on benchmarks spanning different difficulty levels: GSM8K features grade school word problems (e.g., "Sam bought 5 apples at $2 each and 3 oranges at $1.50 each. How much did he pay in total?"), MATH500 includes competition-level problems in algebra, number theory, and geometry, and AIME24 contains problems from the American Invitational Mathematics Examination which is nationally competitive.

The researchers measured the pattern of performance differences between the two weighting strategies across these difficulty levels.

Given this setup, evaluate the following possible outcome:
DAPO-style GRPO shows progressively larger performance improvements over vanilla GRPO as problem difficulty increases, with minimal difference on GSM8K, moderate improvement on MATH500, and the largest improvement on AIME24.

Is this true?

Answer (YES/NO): NO